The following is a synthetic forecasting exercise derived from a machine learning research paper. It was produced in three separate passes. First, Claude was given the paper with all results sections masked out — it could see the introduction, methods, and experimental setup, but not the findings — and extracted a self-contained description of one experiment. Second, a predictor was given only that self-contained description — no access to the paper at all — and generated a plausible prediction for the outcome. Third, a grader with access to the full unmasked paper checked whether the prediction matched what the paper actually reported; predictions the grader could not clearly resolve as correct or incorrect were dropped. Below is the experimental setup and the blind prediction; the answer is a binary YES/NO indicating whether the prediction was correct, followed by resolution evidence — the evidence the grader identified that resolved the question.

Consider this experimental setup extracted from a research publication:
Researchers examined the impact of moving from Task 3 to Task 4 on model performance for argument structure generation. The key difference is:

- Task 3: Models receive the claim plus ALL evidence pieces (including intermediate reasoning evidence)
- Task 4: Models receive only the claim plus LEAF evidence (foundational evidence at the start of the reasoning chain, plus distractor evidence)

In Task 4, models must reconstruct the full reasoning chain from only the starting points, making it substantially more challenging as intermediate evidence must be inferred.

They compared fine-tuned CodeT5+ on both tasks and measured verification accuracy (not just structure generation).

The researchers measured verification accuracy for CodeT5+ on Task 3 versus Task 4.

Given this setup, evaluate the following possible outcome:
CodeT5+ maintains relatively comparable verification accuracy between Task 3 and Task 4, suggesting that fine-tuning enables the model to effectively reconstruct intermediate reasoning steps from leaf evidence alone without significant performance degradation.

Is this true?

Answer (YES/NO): NO